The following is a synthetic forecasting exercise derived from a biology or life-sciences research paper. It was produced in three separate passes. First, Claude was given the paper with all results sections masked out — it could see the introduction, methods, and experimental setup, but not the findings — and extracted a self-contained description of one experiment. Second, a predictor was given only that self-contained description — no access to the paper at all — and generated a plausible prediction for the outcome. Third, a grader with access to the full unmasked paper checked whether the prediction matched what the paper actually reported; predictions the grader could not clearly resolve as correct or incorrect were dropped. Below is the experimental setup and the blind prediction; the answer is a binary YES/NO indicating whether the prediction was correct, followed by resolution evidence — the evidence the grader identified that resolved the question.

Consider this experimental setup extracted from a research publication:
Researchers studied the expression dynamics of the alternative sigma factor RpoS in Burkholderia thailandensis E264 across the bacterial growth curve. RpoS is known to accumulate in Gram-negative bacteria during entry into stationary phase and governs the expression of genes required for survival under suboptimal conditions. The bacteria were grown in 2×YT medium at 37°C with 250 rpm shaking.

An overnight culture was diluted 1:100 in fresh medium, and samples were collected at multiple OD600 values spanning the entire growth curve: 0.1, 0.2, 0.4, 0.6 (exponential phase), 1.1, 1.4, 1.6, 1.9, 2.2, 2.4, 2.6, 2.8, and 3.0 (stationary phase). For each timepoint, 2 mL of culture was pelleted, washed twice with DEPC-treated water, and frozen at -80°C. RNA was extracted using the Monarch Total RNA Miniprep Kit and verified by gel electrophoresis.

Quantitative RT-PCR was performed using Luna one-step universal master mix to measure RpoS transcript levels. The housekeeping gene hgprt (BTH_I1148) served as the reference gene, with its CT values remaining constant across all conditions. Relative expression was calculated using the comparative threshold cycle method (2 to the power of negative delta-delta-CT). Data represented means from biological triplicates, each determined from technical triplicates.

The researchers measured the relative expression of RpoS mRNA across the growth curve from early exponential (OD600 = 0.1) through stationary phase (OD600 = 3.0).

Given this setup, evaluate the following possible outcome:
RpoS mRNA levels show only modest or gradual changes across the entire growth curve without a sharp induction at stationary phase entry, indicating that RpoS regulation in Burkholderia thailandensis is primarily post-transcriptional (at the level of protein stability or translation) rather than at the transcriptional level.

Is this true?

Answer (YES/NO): YES